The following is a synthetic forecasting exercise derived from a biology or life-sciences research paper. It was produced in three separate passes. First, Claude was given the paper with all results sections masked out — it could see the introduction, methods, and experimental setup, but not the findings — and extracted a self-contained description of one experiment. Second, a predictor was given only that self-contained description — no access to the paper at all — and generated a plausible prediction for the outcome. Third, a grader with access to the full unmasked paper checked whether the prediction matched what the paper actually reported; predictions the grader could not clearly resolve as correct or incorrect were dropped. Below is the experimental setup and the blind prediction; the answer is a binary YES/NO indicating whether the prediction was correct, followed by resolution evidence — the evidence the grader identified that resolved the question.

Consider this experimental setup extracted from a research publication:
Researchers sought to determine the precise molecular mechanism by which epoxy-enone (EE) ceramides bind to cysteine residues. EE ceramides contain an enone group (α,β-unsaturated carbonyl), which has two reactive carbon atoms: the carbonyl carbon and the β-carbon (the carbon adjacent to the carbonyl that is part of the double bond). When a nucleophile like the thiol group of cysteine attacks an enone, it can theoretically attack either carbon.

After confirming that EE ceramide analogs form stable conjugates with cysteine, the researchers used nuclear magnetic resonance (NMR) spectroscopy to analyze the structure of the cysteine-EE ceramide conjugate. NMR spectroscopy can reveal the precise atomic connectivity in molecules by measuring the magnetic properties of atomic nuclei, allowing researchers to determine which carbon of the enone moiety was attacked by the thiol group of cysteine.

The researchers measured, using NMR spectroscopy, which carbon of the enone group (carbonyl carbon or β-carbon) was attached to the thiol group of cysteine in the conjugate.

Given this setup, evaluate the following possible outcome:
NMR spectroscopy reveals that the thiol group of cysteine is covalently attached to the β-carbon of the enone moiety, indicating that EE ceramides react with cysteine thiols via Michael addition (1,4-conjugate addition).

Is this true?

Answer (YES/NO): YES